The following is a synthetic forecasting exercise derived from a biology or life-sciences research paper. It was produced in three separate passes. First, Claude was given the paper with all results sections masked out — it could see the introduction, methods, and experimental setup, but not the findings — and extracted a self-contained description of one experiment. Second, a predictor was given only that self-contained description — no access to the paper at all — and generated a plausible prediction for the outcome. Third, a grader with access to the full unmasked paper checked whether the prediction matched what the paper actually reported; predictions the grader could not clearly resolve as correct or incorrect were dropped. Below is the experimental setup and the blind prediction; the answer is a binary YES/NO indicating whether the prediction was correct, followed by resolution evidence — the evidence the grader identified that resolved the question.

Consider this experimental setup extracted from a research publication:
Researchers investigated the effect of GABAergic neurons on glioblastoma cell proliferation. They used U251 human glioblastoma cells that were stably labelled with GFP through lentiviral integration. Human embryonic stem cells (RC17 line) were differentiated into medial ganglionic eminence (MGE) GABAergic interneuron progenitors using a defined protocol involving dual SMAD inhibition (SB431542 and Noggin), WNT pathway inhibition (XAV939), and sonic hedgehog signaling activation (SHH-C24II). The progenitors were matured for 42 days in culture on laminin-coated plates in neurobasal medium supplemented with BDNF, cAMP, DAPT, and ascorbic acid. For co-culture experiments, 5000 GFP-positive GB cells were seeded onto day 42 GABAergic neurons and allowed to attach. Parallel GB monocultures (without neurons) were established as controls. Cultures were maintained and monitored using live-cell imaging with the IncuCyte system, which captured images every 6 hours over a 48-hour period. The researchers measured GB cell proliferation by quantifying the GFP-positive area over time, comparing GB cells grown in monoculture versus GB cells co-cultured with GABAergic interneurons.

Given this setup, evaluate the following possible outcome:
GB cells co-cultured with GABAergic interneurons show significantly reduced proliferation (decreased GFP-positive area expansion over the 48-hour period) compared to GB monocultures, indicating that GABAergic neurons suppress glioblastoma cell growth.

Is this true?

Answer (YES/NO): NO